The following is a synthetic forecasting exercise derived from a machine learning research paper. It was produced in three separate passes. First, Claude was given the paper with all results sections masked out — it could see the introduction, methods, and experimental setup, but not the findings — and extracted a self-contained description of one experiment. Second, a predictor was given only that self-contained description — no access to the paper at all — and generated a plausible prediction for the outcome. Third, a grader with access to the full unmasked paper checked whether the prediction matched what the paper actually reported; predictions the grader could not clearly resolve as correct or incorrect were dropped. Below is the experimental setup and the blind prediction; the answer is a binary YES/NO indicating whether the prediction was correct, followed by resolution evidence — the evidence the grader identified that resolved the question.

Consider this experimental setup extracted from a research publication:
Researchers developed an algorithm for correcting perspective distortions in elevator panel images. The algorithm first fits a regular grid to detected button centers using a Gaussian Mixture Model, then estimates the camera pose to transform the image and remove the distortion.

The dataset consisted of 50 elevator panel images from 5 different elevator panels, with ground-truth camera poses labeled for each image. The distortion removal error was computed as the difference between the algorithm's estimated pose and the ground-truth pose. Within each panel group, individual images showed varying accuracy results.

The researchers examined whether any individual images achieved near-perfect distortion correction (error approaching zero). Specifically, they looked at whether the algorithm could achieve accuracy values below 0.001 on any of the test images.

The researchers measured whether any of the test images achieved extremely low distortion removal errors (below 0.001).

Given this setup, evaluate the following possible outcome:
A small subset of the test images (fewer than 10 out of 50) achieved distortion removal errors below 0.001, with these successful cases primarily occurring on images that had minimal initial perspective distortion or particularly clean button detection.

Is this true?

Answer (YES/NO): NO